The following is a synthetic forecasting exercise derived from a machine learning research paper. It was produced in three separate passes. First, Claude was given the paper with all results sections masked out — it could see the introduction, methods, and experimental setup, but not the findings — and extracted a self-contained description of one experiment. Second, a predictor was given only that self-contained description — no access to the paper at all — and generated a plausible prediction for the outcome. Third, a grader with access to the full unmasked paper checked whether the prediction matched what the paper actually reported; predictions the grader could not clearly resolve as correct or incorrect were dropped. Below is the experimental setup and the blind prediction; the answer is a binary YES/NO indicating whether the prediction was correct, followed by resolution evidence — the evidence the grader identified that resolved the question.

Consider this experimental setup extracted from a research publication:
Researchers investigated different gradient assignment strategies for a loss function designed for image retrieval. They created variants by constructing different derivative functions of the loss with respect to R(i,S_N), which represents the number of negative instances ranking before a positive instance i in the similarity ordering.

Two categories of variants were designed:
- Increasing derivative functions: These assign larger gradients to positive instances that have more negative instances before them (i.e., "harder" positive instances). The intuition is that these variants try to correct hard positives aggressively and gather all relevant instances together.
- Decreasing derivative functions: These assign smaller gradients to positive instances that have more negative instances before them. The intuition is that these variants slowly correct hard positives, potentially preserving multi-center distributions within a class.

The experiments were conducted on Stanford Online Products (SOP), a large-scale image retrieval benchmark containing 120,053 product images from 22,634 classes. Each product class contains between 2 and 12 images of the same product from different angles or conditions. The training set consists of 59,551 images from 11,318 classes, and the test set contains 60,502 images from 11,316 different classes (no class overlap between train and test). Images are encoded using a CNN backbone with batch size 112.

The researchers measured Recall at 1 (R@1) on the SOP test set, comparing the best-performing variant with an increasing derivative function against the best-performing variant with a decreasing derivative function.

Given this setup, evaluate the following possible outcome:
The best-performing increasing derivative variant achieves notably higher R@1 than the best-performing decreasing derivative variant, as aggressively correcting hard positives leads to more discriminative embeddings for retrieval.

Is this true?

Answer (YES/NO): NO